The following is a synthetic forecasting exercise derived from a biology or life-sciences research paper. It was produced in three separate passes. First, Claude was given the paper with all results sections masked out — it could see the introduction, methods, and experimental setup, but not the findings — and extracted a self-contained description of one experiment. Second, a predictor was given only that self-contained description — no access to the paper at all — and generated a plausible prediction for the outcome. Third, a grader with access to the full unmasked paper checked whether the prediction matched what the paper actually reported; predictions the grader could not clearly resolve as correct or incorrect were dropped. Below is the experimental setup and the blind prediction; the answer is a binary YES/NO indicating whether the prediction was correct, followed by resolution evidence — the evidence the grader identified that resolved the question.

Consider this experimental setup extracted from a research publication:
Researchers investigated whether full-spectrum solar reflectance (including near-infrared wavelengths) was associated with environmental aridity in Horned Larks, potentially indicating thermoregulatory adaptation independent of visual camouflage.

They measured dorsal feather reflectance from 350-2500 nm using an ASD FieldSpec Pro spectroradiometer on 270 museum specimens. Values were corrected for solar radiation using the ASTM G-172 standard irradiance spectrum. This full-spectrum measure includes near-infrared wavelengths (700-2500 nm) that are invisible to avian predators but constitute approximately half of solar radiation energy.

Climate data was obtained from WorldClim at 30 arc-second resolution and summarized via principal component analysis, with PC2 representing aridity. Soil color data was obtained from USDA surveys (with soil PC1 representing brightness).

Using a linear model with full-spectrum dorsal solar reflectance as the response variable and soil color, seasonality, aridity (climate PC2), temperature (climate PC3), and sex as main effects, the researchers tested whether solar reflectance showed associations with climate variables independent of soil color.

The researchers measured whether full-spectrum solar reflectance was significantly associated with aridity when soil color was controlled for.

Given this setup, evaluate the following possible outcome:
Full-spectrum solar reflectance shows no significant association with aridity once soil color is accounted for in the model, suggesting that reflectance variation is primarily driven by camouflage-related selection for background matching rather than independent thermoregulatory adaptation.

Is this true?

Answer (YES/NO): NO